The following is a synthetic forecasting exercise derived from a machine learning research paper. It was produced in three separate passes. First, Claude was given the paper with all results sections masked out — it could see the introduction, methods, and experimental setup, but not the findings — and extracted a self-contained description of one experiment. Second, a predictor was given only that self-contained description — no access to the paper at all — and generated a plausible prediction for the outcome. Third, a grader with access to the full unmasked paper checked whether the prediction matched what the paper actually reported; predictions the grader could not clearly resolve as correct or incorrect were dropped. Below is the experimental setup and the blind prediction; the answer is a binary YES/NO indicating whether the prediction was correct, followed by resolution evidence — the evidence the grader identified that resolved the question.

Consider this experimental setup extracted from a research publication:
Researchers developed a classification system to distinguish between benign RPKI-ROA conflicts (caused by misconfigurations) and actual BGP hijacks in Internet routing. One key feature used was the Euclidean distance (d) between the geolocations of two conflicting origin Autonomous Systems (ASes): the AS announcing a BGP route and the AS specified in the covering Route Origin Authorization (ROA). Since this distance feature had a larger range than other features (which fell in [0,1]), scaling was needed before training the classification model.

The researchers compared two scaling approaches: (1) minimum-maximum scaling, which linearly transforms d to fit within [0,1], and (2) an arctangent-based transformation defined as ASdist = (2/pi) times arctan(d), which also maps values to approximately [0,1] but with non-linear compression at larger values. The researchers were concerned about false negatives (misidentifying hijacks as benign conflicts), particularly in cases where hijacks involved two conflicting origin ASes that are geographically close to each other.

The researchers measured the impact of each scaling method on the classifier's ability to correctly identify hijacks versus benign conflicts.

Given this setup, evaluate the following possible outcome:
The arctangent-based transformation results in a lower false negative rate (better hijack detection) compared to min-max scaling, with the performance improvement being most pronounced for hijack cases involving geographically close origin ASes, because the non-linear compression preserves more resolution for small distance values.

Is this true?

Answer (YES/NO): YES